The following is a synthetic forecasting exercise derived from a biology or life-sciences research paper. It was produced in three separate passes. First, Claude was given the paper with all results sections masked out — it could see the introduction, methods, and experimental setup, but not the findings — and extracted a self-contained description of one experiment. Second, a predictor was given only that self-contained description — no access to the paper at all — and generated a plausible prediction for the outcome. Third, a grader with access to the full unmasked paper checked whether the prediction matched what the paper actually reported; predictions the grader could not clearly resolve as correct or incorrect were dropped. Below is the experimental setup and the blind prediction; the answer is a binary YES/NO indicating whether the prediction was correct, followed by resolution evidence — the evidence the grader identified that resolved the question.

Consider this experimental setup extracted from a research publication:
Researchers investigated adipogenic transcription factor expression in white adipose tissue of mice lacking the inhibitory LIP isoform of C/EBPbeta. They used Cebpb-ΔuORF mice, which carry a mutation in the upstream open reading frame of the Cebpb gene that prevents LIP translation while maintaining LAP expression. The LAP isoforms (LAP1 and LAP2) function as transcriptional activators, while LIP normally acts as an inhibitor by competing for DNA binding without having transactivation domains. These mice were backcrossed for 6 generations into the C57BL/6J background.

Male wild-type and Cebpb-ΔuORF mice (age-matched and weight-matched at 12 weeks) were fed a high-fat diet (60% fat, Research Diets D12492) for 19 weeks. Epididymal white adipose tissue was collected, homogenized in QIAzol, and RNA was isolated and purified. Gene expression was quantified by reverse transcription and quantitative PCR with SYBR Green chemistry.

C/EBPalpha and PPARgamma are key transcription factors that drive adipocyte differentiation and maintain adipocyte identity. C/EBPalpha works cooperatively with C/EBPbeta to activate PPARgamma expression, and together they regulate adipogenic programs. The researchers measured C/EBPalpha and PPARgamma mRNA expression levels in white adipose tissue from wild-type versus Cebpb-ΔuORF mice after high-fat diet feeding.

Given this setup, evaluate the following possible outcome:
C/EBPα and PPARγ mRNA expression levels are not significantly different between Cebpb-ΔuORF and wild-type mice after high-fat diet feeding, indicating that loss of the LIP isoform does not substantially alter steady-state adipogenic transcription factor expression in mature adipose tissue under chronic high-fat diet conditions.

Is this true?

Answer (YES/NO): NO